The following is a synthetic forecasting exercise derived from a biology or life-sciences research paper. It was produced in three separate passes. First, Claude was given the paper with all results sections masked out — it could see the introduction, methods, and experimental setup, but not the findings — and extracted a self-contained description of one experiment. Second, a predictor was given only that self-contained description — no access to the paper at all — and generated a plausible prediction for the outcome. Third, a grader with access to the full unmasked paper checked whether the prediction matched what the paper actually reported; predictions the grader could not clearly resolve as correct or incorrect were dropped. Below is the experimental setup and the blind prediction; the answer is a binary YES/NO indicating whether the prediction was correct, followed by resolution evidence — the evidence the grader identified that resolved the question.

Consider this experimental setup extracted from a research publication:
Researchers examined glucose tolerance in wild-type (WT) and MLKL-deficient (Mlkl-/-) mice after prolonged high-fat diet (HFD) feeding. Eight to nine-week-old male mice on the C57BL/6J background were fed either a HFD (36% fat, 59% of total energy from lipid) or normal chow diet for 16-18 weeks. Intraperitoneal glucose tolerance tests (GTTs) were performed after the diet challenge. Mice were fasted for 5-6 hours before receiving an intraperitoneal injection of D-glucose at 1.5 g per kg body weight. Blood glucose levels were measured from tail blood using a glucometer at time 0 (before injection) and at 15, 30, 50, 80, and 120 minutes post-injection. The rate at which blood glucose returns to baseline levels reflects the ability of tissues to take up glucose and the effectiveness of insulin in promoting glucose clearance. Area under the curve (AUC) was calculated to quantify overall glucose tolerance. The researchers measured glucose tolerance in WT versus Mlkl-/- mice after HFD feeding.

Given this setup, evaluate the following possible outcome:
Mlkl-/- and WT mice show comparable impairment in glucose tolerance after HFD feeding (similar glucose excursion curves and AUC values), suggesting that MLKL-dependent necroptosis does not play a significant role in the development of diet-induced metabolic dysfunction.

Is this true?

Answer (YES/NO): NO